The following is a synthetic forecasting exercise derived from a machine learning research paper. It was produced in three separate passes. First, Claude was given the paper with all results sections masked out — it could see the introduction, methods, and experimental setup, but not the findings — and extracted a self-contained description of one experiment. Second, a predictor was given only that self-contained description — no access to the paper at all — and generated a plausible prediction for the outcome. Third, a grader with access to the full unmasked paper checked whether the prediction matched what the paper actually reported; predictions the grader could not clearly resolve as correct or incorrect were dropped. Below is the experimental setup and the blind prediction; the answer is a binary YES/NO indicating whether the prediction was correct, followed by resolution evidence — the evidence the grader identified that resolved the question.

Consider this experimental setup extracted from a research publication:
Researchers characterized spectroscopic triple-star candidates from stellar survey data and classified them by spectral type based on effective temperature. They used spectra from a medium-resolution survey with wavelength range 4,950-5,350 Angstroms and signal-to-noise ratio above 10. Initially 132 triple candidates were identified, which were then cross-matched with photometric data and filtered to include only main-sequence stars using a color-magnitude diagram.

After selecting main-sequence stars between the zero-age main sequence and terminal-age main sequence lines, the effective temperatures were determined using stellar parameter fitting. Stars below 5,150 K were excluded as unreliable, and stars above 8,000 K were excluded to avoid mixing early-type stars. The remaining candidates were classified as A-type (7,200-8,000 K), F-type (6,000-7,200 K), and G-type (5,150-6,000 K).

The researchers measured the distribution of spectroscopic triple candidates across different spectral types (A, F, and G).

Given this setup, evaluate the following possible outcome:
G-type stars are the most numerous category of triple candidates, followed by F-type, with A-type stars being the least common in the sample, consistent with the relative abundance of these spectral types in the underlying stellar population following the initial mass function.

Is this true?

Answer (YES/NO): NO